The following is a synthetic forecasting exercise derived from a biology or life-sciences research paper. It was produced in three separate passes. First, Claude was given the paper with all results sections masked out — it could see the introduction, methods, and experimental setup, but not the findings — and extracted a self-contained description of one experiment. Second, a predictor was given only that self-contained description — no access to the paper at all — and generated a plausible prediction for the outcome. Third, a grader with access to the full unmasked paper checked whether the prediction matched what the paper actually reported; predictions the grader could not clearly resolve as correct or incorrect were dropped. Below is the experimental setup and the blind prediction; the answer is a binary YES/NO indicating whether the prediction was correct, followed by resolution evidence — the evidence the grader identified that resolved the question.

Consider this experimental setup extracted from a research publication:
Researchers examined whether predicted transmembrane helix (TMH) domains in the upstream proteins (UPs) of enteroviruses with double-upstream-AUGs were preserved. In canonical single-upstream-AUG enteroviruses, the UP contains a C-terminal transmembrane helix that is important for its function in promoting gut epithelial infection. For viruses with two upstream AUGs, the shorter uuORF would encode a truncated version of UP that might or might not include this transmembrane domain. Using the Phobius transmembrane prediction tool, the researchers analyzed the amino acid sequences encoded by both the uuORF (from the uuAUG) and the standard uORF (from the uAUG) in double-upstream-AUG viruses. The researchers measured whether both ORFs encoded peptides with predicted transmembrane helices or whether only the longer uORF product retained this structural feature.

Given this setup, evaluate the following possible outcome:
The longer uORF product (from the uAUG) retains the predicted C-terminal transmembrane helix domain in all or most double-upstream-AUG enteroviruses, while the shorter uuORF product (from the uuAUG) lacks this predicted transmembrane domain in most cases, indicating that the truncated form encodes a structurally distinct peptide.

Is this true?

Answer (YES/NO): NO